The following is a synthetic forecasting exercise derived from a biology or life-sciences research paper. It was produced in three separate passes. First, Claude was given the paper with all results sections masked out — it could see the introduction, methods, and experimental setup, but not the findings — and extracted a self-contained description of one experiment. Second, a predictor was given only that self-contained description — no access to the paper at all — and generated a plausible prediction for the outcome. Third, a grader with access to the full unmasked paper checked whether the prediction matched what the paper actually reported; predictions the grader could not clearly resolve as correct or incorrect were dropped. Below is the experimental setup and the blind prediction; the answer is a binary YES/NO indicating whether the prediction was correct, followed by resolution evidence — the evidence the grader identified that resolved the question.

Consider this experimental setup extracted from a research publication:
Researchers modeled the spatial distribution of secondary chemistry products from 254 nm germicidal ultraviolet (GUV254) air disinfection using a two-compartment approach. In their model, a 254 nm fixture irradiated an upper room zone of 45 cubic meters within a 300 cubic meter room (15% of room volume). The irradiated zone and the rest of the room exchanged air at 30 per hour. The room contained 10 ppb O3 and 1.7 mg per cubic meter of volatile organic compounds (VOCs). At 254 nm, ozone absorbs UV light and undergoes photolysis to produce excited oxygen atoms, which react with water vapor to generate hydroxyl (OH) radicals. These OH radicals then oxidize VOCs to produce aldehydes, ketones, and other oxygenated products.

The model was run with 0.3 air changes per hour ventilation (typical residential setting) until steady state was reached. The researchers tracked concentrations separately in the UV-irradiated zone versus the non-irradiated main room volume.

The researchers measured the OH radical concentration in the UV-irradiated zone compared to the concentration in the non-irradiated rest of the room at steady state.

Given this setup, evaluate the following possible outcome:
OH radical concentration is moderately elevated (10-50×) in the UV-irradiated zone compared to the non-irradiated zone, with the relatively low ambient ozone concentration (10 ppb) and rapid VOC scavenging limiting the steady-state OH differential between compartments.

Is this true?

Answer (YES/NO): NO